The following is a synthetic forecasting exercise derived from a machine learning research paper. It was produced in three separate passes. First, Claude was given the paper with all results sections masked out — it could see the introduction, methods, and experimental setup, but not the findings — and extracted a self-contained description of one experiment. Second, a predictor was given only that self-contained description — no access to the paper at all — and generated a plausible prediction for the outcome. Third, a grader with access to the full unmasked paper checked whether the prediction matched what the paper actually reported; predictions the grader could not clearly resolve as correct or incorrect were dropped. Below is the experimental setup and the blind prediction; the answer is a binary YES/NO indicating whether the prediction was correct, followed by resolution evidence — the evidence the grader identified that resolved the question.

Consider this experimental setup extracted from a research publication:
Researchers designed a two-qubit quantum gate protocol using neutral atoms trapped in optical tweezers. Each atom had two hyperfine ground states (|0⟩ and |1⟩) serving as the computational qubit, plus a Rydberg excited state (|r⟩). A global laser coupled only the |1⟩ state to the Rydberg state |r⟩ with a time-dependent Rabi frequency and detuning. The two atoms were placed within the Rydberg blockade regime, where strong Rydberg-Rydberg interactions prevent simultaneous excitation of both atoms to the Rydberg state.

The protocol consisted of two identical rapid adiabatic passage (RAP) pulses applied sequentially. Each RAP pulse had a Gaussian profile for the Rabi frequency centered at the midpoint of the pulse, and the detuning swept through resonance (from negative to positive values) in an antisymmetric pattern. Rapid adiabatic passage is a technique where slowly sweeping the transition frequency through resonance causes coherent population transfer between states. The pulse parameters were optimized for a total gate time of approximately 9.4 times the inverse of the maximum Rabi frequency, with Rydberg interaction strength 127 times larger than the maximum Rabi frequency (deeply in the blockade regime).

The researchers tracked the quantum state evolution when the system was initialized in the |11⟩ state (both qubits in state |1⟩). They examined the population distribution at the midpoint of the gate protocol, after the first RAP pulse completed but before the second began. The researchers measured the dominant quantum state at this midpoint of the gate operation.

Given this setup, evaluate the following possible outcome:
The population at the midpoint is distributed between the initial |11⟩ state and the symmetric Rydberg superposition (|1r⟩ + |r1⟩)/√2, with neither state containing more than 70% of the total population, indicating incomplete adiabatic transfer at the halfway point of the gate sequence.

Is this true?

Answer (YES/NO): NO